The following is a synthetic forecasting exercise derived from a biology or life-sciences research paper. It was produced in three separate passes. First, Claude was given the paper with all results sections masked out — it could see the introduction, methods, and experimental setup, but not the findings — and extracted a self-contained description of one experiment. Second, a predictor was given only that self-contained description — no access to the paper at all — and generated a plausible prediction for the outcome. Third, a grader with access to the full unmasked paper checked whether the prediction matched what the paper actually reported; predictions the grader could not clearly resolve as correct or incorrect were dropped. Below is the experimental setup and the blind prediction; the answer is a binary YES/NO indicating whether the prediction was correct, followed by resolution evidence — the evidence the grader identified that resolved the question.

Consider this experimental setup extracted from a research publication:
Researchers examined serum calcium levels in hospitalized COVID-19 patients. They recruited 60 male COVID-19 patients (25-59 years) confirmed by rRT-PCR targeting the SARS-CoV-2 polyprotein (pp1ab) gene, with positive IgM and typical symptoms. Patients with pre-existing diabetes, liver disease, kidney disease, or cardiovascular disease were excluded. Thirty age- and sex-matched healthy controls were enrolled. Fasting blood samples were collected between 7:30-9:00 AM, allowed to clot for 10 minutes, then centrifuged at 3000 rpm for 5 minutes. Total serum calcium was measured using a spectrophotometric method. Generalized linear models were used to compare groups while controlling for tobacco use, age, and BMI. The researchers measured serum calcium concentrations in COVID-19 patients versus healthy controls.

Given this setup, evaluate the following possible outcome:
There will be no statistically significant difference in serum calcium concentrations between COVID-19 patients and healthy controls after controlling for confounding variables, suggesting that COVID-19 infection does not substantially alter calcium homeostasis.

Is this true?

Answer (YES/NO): NO